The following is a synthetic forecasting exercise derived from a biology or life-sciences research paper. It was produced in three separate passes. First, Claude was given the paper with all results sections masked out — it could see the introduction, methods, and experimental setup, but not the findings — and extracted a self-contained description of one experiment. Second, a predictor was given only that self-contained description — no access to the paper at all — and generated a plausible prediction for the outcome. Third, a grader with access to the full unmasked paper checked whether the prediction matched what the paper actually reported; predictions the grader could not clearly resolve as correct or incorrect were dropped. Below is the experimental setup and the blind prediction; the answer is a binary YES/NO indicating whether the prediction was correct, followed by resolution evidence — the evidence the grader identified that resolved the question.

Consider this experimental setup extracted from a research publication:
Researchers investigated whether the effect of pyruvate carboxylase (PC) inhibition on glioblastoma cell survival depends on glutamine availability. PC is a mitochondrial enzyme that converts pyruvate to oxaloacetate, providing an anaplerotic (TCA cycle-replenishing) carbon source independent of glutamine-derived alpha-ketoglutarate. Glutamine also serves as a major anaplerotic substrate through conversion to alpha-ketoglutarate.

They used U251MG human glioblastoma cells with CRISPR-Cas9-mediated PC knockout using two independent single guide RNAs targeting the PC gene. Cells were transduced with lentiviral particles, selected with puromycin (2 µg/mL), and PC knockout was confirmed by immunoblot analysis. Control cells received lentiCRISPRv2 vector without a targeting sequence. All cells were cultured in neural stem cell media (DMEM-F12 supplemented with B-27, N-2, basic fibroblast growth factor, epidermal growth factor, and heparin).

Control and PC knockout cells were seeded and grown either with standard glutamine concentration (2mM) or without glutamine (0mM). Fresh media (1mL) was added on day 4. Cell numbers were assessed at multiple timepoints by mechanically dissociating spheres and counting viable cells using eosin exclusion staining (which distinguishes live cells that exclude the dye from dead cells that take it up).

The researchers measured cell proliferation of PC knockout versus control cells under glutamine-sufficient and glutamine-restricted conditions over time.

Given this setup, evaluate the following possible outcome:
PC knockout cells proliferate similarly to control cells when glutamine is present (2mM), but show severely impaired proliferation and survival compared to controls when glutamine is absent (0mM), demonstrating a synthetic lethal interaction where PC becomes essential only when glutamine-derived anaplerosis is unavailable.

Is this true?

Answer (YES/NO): YES